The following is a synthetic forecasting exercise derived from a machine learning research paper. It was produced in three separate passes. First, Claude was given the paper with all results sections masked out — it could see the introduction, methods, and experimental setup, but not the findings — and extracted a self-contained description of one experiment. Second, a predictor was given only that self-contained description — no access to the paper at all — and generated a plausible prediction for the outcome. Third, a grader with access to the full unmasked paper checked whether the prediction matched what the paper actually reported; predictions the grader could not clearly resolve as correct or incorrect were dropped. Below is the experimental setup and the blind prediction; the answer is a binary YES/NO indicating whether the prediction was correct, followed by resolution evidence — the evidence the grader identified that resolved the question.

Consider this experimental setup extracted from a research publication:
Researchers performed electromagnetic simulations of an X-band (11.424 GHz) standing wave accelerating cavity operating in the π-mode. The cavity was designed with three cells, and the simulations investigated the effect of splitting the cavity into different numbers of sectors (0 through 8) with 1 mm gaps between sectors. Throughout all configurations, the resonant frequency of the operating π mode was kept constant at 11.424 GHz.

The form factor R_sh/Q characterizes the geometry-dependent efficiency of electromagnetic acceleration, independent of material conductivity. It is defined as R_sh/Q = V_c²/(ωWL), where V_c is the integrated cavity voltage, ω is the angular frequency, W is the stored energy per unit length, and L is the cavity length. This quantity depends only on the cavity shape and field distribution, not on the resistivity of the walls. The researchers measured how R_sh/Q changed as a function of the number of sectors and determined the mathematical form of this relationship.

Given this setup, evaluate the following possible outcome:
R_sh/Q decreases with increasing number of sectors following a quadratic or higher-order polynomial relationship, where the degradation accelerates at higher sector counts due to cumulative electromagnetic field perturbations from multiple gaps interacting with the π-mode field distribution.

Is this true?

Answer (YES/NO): YES